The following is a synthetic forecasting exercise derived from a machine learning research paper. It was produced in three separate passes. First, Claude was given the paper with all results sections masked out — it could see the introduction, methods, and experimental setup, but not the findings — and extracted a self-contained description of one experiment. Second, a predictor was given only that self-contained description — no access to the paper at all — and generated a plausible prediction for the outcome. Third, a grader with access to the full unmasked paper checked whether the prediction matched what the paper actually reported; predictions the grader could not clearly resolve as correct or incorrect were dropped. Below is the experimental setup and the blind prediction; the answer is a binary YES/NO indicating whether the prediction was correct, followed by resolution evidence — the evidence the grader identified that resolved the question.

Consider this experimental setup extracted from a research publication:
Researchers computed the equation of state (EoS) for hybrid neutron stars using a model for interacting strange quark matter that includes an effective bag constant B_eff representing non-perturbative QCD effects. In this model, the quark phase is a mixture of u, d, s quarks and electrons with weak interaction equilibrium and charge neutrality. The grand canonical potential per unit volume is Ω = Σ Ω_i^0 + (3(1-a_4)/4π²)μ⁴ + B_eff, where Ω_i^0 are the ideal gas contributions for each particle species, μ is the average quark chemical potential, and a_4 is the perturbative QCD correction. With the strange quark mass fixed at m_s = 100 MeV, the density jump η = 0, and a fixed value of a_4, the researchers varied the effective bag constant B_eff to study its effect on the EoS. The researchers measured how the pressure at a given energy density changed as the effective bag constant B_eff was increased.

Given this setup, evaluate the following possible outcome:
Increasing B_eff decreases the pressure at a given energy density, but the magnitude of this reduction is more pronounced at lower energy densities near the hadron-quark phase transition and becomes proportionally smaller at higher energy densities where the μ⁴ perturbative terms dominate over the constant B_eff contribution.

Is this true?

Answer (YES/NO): NO